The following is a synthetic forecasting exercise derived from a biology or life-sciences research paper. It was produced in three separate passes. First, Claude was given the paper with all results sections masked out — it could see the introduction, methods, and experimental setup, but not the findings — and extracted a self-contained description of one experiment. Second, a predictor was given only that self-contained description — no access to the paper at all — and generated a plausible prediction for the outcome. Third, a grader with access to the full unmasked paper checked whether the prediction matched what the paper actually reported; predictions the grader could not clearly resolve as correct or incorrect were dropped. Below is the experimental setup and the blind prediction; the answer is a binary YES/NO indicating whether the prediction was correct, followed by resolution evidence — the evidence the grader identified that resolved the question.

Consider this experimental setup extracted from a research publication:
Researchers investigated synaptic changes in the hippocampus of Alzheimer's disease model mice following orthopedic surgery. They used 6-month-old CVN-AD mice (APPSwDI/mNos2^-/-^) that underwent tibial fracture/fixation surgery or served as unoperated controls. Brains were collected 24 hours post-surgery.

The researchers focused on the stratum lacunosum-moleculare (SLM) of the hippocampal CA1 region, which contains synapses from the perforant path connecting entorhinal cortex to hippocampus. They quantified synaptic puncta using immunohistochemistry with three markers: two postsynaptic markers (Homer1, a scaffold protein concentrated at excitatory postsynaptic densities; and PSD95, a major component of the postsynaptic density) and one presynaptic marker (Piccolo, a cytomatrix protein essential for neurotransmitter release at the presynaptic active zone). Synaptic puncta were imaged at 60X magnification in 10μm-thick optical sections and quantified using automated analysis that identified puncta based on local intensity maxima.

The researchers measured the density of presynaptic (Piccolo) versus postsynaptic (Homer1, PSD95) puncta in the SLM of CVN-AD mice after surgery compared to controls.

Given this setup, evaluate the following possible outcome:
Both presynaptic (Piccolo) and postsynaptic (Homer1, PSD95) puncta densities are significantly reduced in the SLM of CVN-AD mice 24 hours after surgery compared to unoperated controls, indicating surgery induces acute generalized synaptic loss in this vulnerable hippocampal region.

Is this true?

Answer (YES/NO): YES